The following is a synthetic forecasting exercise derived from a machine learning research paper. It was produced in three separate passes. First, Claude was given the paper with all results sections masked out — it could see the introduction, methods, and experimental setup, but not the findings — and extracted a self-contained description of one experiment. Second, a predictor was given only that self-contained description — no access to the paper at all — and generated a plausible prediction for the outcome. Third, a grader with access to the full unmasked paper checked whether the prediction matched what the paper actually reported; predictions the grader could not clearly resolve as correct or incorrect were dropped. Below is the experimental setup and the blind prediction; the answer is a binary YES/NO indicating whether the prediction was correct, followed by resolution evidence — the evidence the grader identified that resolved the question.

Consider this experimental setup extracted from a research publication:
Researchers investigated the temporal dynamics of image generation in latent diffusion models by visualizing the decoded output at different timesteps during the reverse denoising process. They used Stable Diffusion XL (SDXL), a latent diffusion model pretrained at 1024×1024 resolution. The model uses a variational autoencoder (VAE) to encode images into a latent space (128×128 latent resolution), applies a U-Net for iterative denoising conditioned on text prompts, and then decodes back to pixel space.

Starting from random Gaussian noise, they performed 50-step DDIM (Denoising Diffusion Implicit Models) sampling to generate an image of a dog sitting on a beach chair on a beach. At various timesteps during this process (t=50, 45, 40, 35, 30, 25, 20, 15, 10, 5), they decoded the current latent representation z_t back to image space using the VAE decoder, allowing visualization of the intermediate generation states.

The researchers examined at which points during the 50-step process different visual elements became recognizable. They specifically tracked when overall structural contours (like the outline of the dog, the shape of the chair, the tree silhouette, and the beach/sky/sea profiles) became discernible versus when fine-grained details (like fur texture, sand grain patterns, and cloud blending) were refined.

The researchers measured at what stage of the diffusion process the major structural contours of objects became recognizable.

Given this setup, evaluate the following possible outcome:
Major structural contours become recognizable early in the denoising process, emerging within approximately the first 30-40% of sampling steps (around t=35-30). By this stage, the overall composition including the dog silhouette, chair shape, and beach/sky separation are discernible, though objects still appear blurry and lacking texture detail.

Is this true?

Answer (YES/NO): NO